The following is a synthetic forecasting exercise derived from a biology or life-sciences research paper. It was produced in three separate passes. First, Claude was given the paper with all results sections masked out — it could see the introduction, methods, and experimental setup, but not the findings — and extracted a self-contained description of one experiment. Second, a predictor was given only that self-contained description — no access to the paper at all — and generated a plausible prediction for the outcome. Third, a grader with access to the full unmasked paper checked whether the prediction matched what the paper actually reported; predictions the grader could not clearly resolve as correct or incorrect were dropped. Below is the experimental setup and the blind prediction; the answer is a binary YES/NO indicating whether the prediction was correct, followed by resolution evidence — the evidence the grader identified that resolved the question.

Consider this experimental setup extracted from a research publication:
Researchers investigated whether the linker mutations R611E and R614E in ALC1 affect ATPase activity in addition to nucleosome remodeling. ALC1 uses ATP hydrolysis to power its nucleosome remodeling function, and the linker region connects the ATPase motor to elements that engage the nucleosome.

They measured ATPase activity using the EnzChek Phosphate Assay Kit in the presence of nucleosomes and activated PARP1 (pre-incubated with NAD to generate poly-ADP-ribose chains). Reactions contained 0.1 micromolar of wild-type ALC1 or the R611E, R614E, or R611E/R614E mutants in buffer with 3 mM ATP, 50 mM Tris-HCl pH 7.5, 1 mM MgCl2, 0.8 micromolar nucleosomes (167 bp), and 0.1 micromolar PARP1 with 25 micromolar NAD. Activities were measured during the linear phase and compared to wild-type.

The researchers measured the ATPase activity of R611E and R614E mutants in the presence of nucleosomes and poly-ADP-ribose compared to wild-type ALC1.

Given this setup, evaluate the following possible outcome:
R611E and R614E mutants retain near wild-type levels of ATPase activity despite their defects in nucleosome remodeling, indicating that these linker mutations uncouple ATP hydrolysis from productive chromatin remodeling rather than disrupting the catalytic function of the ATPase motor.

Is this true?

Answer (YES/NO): YES